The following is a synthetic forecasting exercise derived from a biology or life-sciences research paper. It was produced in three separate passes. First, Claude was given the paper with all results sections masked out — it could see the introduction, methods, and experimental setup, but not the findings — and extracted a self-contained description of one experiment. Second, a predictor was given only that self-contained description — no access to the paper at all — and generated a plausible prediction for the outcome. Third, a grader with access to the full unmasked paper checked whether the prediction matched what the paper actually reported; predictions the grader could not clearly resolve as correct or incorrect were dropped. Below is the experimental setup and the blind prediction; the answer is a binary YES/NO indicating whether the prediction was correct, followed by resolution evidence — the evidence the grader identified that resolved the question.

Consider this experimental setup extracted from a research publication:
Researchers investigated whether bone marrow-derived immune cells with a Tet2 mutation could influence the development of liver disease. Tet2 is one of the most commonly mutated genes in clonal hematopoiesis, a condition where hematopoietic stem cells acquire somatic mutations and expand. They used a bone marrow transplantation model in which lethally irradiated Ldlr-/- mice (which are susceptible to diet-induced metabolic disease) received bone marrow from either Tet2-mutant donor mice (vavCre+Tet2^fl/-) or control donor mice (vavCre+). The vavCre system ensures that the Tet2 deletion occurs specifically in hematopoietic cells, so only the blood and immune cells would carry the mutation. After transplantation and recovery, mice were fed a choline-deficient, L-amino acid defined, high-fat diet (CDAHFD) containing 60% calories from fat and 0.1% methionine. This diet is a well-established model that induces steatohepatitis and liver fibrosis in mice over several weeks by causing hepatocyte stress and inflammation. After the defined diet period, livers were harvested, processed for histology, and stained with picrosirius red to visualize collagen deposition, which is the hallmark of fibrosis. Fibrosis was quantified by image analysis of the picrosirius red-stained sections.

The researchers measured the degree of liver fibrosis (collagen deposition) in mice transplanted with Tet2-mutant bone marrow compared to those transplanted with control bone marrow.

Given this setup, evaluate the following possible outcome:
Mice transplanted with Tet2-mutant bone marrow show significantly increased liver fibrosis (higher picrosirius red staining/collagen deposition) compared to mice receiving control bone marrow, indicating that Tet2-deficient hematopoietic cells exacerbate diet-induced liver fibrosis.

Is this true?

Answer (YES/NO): YES